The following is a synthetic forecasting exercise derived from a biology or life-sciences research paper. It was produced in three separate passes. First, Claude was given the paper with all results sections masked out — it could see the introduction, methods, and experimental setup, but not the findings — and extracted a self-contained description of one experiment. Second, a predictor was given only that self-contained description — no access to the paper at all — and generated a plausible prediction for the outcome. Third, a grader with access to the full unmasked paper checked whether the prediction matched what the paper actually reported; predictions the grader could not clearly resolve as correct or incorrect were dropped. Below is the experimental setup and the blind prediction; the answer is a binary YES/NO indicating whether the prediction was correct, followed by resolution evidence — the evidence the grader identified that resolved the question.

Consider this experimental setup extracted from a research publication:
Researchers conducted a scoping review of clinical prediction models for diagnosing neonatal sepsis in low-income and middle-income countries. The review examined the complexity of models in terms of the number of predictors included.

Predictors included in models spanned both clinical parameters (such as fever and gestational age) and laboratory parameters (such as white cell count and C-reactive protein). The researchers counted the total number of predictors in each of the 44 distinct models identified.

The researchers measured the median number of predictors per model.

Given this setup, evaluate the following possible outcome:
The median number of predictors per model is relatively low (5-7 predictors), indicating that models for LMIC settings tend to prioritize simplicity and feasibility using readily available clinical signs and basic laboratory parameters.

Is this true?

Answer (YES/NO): YES